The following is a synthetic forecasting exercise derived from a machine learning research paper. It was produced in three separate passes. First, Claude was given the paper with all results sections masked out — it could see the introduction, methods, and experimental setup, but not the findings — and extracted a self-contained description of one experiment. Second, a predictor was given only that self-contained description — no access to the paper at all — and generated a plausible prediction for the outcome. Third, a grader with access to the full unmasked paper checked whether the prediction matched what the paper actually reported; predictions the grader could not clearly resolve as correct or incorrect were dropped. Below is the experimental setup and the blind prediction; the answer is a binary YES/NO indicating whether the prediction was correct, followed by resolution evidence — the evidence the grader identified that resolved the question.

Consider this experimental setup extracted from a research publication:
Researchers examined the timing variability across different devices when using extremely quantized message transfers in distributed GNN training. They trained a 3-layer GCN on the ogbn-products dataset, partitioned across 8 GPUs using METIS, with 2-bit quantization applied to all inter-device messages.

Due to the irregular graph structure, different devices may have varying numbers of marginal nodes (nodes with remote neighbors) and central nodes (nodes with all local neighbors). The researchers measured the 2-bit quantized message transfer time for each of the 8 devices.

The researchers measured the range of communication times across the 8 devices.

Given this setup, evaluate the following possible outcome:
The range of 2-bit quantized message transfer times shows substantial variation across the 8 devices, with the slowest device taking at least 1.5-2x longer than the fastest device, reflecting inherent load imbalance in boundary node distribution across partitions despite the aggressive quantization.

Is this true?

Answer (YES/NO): YES